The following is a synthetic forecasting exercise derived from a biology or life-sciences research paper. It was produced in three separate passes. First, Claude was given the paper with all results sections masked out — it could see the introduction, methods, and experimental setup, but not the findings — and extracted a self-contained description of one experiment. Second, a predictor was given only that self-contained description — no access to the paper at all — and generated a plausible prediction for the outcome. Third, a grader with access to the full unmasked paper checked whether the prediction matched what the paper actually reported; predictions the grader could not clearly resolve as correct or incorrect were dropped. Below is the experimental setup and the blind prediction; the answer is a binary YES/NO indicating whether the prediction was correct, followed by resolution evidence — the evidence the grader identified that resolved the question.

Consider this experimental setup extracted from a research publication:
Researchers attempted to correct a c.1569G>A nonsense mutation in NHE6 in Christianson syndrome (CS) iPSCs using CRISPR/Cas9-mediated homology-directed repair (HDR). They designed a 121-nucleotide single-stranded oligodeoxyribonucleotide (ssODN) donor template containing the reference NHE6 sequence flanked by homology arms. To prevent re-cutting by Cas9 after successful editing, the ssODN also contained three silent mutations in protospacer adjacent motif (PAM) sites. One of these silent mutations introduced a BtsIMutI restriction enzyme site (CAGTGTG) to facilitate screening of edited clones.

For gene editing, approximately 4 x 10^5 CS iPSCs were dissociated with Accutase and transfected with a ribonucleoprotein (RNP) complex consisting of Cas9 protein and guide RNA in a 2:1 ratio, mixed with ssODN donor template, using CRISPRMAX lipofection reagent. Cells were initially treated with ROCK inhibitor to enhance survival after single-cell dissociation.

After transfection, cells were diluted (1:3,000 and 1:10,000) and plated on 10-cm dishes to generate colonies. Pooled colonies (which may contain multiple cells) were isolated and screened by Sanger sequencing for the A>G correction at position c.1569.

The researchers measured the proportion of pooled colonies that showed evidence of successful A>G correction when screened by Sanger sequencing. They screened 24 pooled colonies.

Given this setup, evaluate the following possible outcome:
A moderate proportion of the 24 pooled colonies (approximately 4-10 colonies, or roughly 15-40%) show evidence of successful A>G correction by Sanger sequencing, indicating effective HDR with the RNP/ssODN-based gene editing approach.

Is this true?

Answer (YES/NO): NO